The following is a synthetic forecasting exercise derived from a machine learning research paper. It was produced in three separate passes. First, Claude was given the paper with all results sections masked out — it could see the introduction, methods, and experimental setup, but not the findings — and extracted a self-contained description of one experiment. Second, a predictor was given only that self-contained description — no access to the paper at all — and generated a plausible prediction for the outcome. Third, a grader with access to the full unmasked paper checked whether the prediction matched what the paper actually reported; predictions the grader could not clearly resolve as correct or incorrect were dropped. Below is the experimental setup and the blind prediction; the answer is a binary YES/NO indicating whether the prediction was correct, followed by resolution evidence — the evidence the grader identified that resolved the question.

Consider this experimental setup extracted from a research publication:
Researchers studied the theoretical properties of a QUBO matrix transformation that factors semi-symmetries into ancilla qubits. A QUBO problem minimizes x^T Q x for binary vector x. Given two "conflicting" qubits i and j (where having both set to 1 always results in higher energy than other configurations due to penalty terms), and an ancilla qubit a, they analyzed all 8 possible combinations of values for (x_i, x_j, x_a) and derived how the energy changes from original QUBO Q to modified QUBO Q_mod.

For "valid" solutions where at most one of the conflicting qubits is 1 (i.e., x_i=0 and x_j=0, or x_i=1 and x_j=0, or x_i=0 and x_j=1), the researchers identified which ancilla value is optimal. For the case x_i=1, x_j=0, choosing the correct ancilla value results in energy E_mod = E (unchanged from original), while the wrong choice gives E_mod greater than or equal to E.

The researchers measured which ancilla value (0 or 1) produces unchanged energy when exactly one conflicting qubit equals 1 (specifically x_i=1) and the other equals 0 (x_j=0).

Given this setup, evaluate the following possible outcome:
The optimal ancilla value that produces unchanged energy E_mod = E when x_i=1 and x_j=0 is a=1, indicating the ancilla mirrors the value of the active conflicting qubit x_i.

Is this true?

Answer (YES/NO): YES